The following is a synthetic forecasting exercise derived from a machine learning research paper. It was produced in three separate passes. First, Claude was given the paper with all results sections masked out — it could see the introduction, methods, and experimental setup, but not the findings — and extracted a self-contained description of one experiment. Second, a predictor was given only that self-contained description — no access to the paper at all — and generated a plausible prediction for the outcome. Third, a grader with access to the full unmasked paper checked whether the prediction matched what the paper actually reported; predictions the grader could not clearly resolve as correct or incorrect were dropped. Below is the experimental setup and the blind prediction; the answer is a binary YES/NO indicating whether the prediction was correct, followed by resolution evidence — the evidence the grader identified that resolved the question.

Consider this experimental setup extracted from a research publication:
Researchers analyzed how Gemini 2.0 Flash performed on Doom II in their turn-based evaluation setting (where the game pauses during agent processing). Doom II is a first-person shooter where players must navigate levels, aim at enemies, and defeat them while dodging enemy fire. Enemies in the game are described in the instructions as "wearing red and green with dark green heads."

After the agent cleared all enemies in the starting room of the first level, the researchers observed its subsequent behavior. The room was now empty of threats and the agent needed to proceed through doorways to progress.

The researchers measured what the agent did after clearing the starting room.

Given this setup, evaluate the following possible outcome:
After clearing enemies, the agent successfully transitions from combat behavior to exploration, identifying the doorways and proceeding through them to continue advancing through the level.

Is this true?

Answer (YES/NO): NO